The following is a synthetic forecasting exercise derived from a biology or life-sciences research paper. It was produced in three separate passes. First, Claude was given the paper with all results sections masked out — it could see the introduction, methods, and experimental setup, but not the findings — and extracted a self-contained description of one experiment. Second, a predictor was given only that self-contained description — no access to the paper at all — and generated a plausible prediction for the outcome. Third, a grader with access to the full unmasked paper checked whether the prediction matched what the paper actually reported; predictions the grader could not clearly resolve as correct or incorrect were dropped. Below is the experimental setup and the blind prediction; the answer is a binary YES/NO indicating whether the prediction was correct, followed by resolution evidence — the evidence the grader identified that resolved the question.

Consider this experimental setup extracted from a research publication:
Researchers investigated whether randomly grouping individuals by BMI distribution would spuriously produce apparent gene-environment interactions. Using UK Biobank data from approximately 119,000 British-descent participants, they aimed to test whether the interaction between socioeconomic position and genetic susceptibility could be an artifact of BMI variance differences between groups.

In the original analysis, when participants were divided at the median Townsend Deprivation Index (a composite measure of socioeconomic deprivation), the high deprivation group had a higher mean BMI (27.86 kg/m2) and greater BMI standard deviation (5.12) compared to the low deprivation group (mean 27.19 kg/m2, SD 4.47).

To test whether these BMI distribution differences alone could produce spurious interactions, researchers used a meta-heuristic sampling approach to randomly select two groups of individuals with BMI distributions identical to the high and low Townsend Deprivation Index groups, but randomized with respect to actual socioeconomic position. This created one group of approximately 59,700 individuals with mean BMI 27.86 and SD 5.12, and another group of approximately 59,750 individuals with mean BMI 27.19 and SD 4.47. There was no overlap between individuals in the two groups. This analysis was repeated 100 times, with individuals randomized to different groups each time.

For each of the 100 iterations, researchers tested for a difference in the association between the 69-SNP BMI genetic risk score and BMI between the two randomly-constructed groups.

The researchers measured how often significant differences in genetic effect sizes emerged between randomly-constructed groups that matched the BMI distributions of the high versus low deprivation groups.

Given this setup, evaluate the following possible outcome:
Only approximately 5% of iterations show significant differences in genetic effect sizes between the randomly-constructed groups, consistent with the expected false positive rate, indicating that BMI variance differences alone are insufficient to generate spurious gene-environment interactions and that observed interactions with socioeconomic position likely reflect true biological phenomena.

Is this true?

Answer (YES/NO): NO